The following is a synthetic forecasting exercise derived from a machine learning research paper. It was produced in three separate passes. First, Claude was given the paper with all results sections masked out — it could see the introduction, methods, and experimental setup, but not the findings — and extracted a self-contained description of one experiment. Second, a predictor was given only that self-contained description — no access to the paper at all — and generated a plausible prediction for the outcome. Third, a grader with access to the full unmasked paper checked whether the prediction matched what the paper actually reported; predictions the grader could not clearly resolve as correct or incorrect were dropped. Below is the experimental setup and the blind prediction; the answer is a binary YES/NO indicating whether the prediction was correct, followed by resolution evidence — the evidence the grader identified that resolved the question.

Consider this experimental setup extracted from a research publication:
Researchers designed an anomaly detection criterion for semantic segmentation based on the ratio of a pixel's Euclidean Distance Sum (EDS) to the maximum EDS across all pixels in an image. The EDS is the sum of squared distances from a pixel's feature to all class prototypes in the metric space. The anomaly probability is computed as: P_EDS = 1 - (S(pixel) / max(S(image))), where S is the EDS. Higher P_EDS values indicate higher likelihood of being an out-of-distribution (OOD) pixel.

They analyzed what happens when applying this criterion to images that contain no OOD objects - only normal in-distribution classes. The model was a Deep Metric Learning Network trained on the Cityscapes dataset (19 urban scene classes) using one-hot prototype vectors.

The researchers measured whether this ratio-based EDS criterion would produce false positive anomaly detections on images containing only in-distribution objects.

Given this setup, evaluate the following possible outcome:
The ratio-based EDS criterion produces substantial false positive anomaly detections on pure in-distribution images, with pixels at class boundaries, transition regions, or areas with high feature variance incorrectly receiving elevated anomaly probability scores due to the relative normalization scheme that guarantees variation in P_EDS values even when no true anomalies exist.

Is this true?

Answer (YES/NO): YES